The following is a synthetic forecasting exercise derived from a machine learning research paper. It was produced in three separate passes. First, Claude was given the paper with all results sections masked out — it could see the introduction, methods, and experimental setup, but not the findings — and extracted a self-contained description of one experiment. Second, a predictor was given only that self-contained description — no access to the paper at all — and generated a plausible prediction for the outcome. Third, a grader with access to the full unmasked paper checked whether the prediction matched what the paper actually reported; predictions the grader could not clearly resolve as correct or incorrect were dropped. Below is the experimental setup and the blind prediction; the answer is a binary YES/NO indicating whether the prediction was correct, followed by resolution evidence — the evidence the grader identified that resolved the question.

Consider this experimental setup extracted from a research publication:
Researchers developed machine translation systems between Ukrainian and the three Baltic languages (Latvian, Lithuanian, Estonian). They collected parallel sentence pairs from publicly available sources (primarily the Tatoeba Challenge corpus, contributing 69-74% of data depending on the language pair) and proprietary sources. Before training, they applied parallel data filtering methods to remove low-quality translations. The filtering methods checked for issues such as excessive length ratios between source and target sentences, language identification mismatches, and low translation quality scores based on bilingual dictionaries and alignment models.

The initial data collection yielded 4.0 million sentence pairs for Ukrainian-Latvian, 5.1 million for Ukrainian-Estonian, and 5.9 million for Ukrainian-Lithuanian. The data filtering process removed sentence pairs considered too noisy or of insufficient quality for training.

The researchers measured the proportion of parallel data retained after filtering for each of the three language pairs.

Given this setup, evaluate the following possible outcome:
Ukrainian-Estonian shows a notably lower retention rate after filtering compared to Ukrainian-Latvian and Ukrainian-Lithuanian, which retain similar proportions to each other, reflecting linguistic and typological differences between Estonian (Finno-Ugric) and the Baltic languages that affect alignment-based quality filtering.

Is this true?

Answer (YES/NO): NO